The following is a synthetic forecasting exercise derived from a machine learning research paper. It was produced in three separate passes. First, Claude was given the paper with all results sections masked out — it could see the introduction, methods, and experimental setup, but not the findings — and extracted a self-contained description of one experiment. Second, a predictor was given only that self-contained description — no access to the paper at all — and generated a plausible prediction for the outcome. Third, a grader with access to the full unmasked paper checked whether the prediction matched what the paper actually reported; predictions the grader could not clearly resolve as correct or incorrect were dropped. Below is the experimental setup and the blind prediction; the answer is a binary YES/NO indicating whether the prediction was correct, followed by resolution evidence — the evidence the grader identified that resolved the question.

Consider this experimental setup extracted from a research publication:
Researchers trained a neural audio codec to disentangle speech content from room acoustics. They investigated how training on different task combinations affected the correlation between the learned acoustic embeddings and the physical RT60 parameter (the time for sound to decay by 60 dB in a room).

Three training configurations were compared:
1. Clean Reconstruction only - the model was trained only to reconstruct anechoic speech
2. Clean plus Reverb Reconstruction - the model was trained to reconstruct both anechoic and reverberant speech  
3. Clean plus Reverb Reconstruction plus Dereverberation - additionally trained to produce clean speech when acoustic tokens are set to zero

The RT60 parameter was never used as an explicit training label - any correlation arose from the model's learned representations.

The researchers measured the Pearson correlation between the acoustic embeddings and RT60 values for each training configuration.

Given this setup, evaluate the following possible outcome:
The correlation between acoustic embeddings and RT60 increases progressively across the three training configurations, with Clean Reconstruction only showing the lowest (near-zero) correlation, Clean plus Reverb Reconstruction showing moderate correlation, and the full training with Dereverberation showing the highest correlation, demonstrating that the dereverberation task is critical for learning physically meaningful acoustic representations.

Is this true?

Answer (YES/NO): NO